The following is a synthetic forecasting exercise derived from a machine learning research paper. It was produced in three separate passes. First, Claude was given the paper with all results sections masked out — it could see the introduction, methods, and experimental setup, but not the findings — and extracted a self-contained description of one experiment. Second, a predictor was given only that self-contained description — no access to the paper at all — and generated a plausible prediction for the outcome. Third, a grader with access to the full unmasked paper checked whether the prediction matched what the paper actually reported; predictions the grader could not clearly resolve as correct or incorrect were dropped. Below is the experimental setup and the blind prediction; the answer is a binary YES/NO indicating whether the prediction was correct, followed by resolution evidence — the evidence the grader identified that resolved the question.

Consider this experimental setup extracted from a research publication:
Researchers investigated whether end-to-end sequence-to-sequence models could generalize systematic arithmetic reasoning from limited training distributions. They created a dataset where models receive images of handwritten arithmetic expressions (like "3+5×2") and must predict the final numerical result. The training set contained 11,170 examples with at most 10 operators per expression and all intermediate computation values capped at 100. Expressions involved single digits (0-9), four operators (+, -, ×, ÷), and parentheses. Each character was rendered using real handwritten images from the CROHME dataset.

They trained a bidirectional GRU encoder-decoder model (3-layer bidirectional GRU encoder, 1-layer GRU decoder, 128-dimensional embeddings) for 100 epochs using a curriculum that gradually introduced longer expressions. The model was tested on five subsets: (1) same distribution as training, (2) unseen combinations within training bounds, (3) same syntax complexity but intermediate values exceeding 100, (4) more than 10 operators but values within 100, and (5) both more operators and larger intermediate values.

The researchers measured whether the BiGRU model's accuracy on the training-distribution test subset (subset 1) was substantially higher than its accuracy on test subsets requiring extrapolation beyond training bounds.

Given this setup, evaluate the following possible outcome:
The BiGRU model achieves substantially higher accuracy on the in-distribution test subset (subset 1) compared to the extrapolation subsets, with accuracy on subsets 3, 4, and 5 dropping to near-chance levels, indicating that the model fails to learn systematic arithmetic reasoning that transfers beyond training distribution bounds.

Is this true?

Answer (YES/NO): NO